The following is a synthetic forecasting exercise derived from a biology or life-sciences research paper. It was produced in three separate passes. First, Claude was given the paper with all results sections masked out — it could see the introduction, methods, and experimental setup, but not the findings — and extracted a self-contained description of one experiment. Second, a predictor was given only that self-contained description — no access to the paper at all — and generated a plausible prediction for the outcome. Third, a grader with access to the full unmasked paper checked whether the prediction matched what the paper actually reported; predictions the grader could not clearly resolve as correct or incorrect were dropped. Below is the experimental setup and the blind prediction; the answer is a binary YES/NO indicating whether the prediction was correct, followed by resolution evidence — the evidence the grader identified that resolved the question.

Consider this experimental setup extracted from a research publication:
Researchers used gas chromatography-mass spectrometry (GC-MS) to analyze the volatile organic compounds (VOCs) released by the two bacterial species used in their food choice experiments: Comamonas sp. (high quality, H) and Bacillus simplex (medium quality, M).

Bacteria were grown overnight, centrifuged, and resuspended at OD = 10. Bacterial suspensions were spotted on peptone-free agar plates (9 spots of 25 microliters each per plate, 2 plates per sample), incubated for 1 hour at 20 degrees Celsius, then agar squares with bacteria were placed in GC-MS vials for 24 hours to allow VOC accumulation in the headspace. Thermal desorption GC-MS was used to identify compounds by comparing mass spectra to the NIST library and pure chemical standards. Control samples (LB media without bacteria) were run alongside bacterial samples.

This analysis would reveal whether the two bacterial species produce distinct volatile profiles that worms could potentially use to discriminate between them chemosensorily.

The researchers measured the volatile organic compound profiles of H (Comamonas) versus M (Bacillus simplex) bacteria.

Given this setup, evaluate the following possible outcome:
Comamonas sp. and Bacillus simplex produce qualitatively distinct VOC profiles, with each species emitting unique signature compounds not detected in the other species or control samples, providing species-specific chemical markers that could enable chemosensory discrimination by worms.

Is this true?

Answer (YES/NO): NO